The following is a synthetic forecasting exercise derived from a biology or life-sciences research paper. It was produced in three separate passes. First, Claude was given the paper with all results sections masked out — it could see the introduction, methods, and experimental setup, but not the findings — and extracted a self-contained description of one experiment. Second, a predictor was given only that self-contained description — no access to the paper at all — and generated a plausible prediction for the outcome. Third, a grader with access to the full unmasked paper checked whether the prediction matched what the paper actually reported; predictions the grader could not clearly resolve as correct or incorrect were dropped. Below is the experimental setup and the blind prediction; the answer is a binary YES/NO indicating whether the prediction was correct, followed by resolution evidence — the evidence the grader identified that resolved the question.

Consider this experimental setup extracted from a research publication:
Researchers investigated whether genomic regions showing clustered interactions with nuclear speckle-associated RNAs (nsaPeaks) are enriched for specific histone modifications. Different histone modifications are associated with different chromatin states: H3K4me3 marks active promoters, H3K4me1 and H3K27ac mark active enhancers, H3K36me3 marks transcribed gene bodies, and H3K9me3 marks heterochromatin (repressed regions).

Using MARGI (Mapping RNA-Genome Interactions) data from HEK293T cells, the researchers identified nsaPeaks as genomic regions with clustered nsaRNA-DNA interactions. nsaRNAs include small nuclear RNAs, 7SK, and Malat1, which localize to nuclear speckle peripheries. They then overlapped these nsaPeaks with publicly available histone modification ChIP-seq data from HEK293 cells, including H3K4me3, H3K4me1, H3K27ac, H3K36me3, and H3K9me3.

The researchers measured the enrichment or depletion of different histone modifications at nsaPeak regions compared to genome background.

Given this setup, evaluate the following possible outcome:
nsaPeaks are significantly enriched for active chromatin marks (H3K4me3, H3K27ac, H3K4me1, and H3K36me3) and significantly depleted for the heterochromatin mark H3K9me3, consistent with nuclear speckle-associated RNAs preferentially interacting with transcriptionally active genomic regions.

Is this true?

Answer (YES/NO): NO